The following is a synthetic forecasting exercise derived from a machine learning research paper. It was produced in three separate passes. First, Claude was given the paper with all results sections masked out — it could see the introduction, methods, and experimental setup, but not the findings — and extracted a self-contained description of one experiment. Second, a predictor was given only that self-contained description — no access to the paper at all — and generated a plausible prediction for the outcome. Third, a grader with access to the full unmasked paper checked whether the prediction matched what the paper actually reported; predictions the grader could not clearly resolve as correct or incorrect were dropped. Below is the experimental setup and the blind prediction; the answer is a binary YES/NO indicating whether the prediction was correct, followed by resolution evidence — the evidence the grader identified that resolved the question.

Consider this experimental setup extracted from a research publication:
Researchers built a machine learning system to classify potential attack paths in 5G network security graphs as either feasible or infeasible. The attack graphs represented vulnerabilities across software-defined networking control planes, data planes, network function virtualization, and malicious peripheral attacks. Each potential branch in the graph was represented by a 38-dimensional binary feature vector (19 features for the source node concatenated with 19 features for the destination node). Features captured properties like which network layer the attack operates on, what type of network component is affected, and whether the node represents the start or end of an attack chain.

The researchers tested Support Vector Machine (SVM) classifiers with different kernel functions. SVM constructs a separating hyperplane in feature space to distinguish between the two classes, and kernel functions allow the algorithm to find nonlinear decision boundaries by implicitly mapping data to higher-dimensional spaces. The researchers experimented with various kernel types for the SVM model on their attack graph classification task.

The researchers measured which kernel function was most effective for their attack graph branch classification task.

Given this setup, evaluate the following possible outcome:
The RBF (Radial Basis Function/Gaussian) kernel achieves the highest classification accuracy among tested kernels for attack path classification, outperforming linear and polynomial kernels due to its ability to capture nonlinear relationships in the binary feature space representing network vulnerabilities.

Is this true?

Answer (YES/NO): YES